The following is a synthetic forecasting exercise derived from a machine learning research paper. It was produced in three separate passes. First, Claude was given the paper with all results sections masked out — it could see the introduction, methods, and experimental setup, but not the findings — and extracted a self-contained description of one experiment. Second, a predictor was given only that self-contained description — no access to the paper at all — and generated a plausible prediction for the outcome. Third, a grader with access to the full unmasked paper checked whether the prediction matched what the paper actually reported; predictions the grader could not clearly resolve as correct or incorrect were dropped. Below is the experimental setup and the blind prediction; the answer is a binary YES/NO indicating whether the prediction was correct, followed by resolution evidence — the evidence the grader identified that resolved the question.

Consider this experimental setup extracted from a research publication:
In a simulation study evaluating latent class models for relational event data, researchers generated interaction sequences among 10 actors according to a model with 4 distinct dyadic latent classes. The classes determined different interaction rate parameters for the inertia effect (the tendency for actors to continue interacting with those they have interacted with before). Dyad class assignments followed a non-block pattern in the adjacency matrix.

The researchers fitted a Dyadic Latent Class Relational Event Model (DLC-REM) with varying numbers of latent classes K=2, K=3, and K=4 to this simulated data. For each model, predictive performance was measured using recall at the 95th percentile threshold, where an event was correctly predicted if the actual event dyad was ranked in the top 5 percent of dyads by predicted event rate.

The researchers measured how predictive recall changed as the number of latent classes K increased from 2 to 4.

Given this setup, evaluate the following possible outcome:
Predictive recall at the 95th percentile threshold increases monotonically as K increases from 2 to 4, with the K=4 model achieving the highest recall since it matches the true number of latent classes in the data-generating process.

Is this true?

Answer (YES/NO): YES